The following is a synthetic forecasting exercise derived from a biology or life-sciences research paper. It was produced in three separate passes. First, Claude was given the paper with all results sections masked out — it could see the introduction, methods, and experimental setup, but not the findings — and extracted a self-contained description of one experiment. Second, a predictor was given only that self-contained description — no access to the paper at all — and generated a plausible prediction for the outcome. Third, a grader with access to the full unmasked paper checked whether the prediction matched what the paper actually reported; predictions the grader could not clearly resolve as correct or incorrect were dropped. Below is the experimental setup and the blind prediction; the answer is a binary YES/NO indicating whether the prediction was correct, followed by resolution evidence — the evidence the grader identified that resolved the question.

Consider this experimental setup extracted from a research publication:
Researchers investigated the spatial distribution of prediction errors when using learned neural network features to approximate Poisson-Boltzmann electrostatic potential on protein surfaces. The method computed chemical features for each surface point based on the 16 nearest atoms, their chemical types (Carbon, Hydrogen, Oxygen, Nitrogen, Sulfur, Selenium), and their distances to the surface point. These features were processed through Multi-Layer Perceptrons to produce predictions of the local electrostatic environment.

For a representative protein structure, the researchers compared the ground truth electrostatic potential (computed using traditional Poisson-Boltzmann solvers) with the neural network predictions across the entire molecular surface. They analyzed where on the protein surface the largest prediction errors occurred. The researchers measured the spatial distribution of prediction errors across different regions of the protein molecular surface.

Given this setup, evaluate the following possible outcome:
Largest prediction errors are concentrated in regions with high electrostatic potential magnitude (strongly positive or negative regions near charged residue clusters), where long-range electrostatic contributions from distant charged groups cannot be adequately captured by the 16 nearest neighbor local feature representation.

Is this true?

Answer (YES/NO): NO